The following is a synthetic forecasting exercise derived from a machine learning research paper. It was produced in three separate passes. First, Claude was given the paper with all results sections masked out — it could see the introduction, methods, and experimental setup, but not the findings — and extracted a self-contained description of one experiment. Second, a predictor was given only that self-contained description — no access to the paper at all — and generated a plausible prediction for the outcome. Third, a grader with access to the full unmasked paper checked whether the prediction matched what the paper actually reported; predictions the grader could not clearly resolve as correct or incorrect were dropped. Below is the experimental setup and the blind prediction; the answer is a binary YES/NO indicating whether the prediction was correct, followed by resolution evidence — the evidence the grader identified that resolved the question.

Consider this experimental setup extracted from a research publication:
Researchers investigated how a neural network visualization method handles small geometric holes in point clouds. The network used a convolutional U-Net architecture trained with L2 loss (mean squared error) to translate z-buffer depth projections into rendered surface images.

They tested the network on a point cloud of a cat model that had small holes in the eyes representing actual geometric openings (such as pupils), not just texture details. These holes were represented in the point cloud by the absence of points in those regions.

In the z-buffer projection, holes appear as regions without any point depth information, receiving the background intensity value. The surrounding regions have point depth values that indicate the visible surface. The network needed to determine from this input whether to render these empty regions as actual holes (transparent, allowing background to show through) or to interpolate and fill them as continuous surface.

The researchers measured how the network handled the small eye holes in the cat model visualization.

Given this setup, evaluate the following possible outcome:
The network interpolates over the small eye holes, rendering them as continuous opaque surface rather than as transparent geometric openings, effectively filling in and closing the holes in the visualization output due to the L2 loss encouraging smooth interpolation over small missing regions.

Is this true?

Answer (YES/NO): YES